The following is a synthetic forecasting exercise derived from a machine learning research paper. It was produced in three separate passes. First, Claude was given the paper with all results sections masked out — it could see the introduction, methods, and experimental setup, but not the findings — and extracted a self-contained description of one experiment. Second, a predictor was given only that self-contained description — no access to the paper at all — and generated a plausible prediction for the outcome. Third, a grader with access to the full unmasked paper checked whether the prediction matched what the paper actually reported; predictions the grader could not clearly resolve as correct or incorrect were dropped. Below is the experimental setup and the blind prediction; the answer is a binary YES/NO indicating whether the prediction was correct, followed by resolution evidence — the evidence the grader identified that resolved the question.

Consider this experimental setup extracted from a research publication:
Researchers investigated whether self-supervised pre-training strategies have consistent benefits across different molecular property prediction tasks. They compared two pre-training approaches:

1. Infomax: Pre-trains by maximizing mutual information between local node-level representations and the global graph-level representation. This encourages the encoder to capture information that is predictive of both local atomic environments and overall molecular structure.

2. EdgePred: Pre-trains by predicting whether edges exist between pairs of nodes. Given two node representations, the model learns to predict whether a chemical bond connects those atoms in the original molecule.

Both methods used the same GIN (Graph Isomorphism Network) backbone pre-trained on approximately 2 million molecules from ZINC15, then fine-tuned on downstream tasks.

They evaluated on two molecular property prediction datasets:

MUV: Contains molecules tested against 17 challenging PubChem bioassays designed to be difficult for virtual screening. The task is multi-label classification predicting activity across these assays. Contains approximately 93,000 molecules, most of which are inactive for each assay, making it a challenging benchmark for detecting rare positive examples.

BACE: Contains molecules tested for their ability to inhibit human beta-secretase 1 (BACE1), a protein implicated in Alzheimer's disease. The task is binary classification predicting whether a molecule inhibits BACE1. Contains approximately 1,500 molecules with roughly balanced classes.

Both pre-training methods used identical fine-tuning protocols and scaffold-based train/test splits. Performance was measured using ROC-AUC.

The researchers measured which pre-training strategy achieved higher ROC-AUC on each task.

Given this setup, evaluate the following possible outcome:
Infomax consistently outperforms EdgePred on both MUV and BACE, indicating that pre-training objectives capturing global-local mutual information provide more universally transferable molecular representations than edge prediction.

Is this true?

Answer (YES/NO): NO